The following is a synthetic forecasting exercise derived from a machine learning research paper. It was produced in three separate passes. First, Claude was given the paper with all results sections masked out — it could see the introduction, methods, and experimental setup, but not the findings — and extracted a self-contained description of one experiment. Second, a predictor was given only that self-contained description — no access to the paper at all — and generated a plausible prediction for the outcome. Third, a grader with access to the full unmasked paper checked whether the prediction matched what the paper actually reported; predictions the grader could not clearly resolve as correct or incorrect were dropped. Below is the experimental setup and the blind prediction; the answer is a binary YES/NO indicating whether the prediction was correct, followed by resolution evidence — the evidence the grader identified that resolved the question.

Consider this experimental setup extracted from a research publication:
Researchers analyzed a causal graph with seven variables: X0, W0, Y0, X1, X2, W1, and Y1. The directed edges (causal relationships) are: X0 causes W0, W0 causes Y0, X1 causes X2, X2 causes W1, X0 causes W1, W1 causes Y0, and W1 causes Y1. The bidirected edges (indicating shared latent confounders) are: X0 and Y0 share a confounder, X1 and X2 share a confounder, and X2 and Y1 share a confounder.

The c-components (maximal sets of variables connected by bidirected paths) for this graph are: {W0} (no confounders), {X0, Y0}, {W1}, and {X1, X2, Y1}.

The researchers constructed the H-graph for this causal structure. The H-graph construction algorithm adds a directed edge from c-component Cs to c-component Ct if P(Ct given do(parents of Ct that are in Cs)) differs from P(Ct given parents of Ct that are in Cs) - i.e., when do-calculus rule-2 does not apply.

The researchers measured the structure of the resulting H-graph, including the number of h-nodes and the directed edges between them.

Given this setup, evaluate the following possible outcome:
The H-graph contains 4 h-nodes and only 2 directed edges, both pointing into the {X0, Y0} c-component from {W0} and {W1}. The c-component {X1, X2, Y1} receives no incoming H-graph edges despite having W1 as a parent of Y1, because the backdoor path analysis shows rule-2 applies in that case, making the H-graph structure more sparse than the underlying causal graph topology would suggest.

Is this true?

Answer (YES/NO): NO